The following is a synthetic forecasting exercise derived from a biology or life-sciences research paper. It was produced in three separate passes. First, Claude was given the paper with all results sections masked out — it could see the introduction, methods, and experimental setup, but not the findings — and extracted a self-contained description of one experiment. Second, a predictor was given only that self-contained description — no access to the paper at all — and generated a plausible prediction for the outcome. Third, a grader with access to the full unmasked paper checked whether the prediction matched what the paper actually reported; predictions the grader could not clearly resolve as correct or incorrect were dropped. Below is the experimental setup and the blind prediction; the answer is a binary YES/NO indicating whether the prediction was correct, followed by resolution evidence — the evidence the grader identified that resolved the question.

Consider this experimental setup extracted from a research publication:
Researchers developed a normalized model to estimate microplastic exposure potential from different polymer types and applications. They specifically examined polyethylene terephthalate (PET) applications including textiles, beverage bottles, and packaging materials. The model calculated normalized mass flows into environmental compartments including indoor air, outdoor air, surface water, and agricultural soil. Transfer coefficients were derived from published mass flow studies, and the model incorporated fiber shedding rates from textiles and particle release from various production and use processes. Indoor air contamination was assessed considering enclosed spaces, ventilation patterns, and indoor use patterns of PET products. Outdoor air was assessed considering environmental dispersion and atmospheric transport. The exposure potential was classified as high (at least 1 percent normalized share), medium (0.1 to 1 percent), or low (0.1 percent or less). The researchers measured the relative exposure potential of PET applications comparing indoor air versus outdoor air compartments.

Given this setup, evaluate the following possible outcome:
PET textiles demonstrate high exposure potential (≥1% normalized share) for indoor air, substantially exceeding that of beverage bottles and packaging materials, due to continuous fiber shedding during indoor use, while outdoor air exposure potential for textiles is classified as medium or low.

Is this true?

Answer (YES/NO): NO